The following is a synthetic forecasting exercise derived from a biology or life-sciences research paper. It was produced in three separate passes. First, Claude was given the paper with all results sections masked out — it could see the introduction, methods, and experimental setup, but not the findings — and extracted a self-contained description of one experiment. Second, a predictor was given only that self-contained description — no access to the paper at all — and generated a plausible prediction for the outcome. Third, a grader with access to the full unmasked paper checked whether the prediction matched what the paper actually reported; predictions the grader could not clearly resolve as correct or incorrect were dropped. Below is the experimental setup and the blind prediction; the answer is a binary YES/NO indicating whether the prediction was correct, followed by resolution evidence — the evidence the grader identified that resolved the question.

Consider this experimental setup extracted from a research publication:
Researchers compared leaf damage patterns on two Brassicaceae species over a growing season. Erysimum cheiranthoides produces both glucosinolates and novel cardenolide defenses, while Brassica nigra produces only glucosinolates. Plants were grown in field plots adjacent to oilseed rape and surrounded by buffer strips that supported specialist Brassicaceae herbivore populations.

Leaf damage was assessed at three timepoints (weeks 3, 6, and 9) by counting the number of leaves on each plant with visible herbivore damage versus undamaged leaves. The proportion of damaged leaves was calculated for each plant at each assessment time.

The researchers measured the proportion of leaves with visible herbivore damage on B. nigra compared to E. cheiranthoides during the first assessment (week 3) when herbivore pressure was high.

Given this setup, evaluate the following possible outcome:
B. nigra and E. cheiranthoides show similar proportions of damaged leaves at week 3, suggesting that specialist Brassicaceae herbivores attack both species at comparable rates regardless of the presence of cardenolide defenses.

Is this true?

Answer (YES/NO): NO